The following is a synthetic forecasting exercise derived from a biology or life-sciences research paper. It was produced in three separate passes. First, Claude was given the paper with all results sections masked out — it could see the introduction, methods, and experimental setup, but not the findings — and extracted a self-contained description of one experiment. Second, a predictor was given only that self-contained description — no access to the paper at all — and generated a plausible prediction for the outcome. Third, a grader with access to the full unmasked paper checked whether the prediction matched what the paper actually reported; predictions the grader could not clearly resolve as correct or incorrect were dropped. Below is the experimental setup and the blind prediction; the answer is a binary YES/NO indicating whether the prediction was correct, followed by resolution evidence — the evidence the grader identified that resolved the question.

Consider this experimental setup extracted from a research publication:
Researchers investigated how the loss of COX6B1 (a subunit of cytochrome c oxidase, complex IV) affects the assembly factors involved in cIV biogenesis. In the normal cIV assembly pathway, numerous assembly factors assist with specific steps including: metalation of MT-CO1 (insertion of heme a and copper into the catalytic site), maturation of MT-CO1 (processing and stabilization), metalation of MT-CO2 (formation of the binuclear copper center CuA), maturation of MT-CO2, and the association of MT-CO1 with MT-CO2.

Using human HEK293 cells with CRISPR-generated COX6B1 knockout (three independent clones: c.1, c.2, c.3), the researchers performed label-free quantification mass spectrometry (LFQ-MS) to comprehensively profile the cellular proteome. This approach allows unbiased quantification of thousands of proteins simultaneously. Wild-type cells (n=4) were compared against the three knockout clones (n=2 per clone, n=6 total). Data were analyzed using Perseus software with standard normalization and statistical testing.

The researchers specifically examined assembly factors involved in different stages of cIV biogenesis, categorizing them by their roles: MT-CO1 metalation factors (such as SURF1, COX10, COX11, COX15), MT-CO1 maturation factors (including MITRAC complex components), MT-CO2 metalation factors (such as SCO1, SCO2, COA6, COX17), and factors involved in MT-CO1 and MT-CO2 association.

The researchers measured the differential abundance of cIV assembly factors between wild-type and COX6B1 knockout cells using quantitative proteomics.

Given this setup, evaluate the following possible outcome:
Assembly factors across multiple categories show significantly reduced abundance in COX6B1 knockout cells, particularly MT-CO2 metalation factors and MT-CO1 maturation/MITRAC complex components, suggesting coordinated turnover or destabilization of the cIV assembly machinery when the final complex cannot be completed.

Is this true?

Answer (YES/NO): NO